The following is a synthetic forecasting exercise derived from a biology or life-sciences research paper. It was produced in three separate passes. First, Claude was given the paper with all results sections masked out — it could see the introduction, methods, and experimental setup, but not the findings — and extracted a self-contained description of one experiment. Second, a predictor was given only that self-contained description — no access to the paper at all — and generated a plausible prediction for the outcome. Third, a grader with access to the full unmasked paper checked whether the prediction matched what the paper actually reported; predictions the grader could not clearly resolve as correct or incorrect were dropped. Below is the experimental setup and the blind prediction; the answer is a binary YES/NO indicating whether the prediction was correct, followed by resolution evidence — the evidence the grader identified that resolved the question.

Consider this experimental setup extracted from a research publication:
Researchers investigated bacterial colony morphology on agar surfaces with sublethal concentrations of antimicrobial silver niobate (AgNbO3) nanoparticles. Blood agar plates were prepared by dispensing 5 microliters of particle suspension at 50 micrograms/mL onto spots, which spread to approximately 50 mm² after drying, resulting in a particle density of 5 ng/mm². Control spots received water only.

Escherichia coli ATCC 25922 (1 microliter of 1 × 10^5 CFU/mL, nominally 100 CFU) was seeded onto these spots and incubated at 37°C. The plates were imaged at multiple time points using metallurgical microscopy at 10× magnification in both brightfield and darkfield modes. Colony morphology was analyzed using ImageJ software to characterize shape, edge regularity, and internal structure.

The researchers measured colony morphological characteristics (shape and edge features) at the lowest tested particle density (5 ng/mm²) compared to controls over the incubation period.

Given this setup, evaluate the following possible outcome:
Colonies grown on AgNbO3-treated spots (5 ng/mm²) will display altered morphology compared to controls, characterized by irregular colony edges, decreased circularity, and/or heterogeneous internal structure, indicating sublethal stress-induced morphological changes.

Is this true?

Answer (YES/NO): NO